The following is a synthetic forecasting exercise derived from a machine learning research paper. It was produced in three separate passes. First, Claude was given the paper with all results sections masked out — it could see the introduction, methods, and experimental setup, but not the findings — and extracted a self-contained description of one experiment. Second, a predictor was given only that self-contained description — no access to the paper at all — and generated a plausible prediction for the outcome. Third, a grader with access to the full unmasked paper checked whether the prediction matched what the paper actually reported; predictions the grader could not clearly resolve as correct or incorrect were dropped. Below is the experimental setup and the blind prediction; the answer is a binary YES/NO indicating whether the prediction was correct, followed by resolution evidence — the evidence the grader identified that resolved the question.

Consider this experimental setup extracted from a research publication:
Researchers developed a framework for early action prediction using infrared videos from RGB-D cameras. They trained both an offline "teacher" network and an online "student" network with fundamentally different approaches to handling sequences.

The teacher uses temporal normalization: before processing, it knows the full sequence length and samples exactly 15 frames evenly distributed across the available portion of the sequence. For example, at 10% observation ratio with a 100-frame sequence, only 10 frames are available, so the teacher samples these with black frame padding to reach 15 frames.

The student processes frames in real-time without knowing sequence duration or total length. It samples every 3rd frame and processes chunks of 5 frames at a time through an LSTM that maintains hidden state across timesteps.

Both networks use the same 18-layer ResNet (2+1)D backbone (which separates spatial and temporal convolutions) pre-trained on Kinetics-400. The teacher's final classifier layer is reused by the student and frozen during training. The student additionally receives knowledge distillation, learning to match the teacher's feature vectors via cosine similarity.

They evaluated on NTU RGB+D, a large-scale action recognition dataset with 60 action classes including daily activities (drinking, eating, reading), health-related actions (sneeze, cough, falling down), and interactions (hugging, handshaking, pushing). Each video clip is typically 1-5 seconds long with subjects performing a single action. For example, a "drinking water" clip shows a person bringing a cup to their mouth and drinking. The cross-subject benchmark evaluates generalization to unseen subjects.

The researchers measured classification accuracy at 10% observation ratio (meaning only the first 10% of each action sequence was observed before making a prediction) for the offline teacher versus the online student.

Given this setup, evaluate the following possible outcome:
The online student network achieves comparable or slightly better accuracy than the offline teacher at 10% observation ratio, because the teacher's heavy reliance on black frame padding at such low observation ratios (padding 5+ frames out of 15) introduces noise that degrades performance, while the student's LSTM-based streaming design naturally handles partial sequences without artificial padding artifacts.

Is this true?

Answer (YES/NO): NO